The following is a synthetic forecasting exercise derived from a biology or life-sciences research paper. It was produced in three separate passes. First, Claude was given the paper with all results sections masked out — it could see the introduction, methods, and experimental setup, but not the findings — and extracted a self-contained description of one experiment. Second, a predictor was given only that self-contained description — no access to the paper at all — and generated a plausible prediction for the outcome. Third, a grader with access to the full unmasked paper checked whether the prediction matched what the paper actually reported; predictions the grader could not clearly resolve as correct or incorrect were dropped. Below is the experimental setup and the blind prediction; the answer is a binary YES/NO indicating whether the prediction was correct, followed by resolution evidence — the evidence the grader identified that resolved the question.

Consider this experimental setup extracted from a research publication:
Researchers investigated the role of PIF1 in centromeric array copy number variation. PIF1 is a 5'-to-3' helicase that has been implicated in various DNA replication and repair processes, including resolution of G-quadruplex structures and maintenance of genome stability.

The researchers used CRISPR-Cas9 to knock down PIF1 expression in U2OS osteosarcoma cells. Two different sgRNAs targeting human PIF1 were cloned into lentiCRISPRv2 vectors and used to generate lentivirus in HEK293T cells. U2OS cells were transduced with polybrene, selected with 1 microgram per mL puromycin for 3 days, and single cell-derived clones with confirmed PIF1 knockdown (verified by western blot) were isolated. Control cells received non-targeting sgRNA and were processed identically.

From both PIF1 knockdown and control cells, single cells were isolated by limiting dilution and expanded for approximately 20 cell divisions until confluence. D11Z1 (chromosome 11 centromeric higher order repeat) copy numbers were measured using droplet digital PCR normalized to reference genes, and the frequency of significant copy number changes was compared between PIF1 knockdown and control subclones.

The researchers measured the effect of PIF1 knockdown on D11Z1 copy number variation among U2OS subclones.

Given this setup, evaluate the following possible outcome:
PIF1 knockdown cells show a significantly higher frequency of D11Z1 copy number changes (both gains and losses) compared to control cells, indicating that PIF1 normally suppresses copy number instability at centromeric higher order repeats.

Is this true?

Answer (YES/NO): NO